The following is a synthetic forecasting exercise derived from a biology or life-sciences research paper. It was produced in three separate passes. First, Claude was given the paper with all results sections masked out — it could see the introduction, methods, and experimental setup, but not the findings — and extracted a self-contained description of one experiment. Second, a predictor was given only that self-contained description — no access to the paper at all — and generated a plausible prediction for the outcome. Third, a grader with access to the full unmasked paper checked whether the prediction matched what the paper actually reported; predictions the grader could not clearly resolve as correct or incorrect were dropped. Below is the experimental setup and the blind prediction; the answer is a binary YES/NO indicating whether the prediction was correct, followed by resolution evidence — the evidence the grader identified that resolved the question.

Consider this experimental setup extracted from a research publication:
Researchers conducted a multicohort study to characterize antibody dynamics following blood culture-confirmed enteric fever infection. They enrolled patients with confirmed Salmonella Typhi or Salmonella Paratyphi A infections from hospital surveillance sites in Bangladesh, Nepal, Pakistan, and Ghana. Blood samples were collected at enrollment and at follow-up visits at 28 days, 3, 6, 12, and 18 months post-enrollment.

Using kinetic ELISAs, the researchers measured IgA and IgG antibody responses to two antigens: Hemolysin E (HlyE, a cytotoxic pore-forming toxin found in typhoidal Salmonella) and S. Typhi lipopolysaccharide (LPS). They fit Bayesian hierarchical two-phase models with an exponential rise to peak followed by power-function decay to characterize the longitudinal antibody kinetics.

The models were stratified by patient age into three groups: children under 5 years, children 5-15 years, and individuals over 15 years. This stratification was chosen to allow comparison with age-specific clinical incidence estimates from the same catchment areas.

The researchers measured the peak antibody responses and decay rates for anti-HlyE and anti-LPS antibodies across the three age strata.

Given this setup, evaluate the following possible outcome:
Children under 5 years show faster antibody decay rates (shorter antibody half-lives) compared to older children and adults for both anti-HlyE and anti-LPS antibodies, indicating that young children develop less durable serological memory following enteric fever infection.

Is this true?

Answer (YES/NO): YES